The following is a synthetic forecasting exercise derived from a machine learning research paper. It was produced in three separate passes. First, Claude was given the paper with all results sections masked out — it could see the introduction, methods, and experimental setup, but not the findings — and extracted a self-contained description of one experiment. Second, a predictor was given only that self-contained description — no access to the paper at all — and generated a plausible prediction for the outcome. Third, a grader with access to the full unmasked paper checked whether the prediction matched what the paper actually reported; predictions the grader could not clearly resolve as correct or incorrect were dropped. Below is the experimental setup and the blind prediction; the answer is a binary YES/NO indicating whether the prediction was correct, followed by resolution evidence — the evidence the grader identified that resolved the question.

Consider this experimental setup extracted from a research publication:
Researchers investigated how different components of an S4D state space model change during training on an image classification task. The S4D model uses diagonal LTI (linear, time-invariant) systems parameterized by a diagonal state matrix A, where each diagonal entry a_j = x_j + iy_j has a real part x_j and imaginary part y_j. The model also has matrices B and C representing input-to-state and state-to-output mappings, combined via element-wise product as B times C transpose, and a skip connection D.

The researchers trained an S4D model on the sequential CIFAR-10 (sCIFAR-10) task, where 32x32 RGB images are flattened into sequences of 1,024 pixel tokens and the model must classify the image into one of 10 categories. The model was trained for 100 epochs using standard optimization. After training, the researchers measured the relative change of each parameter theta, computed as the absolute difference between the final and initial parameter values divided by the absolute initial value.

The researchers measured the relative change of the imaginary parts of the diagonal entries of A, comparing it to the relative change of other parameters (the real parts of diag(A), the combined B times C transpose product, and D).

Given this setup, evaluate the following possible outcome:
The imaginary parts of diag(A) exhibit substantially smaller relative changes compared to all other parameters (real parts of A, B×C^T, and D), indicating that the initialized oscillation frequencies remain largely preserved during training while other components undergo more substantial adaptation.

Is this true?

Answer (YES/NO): YES